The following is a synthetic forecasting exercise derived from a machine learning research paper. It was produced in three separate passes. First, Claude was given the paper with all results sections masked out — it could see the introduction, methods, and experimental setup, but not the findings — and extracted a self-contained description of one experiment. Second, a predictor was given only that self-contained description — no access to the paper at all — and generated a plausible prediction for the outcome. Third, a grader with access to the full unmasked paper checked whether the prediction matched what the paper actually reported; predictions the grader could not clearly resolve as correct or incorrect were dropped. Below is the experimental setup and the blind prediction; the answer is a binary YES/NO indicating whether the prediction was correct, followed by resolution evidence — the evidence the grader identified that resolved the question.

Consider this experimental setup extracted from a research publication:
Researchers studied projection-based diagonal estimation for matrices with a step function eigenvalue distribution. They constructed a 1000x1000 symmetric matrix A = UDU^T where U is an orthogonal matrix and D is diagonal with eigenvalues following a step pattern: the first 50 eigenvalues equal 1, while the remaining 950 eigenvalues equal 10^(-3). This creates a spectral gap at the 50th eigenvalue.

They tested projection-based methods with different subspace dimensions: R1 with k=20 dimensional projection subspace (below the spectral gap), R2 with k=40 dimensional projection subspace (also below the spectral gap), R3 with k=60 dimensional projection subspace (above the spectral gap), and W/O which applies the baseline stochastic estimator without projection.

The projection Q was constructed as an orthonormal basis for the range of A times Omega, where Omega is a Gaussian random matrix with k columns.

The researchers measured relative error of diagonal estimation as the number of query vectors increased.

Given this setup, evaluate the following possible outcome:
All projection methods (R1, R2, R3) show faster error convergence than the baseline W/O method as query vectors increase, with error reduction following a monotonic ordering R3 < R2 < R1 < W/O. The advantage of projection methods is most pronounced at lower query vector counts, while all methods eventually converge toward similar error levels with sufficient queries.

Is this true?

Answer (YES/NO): NO